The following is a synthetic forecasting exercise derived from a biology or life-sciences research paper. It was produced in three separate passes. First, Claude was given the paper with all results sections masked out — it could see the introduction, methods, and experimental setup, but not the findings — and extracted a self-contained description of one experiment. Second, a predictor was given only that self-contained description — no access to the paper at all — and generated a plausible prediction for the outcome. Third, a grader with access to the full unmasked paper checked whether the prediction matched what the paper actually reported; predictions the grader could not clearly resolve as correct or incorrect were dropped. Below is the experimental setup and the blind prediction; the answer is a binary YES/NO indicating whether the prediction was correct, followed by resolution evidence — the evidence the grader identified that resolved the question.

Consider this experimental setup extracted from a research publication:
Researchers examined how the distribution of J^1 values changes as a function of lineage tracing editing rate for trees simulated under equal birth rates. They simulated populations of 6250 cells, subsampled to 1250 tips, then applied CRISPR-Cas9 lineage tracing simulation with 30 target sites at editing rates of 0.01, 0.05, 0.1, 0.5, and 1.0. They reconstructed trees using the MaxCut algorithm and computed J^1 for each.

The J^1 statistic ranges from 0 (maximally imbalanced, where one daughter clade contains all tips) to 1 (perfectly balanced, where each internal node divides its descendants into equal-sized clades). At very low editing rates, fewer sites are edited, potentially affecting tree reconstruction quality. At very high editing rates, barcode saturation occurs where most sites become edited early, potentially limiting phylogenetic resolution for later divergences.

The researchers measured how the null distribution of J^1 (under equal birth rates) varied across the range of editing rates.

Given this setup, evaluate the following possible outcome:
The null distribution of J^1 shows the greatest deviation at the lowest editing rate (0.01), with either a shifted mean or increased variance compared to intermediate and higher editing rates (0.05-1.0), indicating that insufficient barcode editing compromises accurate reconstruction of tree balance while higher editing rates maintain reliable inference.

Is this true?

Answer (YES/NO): NO